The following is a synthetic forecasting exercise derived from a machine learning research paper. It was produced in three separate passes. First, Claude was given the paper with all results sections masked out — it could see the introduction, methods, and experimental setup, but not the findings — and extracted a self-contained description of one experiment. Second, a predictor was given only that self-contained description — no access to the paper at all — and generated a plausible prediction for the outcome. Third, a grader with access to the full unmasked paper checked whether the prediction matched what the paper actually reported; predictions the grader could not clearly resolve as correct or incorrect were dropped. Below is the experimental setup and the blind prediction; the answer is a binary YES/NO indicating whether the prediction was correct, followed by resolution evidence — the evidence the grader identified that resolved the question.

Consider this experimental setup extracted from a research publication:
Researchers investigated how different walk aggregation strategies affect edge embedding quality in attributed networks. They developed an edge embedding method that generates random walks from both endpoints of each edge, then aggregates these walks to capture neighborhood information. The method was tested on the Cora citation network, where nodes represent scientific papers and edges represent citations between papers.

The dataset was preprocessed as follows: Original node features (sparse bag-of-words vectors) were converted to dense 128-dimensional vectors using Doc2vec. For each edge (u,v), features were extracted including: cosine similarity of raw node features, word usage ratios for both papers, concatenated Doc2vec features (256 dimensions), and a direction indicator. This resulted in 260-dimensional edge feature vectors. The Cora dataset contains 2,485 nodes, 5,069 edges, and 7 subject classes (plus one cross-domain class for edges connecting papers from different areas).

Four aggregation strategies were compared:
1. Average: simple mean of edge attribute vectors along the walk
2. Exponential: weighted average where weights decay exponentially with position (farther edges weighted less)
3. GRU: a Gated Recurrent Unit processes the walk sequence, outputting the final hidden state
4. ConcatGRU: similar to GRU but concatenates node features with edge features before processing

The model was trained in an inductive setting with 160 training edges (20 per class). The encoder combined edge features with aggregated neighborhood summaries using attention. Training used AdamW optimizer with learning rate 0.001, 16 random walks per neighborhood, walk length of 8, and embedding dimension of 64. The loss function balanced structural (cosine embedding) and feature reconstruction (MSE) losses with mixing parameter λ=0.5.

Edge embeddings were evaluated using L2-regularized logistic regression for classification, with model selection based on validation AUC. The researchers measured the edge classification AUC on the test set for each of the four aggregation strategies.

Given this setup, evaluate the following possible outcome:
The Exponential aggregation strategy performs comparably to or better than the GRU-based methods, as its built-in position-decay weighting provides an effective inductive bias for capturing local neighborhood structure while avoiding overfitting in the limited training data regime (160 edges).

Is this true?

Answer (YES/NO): NO